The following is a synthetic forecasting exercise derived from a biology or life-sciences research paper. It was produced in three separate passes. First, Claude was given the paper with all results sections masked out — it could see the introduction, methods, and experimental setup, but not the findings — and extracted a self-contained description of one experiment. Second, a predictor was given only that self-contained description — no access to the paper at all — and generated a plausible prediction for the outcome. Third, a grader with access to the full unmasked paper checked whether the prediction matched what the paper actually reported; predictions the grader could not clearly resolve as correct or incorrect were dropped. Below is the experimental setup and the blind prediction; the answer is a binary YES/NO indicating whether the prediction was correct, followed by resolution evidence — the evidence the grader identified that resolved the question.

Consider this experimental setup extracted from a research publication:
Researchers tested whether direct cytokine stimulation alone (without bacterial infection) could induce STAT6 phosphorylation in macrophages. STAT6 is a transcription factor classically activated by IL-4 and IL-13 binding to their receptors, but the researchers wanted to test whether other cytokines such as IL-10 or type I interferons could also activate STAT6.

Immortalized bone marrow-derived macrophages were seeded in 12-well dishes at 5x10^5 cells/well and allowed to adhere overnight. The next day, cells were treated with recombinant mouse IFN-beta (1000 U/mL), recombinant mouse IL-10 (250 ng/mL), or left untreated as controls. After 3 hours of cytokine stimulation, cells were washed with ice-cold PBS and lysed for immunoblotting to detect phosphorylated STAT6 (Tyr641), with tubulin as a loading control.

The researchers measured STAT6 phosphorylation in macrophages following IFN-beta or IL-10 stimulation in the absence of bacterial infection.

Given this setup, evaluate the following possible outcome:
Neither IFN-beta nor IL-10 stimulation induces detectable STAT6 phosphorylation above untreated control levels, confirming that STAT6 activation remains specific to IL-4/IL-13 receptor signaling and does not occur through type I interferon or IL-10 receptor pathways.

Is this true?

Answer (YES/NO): YES